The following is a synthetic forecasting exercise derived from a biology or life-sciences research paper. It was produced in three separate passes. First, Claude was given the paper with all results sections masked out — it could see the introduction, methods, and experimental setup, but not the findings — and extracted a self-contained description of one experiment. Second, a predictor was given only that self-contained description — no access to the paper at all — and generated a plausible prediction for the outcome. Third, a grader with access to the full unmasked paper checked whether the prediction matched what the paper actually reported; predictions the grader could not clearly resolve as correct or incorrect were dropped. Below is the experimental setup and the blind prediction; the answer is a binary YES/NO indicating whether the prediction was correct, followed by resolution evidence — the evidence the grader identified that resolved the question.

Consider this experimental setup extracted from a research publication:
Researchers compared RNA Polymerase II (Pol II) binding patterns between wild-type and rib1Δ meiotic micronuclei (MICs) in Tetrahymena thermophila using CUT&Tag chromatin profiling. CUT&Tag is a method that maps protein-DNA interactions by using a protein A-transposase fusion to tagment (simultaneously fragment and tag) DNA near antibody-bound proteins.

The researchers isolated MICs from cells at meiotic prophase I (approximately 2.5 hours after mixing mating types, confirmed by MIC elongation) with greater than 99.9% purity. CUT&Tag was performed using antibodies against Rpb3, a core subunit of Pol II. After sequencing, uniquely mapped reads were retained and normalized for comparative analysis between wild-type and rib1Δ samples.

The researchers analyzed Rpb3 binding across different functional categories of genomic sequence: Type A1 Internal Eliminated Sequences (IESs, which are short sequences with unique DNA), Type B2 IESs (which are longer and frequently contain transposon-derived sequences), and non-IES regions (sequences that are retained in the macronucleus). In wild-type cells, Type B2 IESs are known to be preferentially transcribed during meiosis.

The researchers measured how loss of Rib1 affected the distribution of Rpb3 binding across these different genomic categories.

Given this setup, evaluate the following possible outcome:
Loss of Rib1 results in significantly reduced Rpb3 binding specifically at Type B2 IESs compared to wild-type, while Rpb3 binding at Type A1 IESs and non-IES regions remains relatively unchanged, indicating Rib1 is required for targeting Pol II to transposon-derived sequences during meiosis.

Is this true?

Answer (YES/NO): NO